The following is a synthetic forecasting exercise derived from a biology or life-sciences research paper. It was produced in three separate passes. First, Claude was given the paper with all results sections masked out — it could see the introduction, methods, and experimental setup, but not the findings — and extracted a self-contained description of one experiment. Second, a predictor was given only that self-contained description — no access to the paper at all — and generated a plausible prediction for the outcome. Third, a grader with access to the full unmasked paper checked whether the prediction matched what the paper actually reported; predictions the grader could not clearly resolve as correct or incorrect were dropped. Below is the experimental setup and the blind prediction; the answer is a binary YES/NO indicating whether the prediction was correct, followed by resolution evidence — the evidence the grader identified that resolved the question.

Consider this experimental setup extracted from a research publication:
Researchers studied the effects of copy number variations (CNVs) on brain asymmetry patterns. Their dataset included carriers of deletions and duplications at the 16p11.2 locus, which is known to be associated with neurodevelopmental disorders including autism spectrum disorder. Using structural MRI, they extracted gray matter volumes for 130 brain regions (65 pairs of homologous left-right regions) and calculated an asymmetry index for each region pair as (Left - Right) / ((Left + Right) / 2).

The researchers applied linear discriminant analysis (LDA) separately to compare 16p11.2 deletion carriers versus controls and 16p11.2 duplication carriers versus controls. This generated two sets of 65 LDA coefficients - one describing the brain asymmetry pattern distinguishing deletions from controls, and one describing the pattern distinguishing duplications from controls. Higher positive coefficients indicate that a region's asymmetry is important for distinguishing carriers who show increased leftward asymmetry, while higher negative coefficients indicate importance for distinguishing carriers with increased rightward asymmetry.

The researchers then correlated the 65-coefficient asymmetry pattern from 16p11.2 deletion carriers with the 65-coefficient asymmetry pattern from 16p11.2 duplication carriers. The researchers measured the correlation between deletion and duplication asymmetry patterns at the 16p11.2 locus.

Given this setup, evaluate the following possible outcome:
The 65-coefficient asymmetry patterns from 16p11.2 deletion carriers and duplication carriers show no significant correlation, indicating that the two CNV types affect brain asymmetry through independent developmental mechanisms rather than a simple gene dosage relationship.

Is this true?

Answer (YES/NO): NO